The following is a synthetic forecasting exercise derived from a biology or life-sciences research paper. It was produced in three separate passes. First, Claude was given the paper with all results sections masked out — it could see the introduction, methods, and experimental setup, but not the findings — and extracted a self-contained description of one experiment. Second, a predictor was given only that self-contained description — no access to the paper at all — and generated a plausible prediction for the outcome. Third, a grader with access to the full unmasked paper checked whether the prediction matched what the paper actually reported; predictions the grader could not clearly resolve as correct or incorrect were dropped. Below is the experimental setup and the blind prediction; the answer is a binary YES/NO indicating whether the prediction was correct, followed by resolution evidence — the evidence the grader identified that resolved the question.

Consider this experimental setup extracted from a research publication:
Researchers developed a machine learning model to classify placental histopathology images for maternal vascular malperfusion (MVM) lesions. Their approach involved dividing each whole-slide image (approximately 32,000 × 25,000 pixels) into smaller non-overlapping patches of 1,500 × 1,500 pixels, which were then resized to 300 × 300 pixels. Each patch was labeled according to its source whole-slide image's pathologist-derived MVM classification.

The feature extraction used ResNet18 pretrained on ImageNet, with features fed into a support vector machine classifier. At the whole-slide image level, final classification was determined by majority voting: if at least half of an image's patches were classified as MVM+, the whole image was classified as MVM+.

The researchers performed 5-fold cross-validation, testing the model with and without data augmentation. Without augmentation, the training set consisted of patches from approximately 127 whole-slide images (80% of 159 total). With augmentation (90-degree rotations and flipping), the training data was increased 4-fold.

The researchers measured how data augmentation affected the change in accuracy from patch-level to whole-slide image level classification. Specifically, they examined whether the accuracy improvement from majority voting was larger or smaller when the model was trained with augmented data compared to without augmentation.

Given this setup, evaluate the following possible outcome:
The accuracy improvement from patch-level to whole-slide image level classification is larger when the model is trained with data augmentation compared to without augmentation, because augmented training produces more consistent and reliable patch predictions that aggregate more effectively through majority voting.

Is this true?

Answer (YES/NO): NO